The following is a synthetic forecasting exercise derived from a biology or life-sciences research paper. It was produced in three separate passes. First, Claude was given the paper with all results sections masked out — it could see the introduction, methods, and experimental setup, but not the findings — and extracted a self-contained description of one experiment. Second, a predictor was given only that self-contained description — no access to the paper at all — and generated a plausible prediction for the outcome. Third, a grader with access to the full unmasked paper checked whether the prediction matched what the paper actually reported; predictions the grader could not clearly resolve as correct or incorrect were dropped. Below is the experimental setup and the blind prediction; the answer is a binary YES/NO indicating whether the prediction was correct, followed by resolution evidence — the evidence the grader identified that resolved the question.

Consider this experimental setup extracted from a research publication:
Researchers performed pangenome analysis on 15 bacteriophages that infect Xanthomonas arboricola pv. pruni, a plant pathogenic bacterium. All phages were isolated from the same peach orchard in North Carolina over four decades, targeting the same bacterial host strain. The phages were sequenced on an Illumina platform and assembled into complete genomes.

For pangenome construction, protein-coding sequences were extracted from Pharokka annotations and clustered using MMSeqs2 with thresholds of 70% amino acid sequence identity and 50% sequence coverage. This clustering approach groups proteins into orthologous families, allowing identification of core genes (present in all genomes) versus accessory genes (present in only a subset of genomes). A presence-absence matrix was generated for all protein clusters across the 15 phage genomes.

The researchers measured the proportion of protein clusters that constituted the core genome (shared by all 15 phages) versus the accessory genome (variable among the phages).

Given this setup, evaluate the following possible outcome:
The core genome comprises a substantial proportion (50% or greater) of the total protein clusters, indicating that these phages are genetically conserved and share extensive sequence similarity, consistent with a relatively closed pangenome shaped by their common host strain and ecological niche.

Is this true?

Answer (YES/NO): YES